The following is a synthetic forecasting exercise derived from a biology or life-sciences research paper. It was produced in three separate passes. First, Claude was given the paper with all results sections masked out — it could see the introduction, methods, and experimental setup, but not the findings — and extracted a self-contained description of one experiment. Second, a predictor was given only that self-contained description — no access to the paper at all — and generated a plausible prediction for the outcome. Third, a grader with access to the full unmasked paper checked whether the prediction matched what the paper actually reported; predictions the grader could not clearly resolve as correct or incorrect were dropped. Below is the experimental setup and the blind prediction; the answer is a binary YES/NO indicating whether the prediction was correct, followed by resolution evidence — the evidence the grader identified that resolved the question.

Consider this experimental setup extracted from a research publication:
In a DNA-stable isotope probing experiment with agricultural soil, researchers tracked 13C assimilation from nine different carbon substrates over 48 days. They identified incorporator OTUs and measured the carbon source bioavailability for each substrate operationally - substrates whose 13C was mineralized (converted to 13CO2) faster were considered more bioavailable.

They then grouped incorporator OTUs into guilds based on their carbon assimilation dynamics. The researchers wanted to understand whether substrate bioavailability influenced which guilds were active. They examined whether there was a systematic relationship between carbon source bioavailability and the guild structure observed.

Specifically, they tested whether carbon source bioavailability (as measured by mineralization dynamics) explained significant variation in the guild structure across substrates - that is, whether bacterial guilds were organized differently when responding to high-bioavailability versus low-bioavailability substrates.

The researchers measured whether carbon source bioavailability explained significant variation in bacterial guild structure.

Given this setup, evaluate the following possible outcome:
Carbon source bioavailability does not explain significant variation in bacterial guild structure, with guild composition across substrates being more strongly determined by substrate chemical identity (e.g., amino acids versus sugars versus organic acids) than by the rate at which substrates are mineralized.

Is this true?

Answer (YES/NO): NO